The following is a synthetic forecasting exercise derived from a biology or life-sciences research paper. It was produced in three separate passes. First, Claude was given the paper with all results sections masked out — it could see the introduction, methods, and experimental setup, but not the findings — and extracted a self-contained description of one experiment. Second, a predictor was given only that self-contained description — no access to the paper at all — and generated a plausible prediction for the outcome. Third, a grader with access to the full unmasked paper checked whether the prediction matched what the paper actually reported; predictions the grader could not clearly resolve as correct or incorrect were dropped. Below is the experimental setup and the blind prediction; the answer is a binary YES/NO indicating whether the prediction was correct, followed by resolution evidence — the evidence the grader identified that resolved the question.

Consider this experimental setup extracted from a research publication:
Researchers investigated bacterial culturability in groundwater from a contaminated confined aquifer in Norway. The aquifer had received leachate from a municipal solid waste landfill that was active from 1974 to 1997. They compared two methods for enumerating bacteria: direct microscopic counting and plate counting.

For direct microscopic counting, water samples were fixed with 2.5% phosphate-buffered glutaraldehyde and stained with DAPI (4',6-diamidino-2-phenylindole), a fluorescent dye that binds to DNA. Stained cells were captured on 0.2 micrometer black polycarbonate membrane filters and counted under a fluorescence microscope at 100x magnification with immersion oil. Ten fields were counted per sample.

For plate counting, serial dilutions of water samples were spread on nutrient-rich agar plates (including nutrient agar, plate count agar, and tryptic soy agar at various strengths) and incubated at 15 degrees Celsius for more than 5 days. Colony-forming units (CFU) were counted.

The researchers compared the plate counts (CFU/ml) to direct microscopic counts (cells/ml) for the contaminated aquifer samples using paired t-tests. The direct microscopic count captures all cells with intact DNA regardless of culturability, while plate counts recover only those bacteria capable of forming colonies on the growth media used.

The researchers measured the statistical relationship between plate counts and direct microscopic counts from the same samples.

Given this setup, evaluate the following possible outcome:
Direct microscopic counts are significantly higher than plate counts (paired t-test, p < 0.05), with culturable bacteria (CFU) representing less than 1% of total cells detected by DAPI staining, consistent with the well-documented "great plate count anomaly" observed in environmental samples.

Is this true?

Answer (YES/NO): NO